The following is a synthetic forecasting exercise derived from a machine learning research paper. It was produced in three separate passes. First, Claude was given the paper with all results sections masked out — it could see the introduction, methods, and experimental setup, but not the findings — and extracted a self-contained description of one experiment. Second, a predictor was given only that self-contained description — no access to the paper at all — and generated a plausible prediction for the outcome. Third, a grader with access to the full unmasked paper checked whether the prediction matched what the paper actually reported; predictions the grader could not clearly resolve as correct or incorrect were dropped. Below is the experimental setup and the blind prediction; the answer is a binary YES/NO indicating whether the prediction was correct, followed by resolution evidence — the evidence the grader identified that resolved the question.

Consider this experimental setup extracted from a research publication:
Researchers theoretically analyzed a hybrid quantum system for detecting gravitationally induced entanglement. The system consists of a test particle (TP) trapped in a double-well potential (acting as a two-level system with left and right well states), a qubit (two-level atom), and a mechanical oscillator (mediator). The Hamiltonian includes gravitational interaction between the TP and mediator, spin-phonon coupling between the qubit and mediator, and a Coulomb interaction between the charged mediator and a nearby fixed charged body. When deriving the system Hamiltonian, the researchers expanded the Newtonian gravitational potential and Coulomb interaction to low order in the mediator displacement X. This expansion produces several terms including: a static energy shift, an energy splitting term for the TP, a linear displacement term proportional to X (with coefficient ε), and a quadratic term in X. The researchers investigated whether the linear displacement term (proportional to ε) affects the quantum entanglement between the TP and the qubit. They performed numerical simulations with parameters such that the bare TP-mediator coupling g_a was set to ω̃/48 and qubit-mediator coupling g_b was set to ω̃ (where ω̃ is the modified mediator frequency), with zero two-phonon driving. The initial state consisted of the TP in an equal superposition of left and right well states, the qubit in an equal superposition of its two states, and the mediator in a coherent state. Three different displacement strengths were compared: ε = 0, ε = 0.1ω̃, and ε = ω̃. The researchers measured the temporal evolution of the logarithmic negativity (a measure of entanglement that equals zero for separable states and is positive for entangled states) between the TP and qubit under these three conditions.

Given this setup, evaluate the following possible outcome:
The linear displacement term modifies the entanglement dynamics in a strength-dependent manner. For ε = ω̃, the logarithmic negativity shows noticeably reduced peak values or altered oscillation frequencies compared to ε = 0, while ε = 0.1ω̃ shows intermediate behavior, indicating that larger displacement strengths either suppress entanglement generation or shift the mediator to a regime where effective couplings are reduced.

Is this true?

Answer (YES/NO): NO